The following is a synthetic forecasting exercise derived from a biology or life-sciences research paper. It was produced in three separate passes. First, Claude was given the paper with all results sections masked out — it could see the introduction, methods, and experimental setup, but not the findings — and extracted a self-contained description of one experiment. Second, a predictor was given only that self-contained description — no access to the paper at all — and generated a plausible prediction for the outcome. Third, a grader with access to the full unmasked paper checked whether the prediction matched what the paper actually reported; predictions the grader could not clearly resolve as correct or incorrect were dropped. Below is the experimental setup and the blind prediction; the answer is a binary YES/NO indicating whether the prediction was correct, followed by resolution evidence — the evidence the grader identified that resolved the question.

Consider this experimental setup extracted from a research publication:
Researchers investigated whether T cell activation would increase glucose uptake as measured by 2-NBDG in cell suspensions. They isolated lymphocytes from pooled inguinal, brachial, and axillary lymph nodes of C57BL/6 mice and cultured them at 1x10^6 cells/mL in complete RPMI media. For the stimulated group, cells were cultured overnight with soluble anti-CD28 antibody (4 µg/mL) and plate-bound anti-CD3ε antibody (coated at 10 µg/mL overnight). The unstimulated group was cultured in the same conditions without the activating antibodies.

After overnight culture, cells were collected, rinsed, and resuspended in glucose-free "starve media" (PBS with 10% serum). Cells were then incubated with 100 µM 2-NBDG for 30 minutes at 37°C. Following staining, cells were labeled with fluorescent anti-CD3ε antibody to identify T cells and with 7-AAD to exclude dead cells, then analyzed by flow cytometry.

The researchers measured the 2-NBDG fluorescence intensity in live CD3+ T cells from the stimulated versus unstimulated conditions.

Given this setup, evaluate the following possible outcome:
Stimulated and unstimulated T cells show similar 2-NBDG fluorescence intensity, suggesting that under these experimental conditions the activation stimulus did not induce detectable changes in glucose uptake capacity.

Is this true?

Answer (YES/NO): NO